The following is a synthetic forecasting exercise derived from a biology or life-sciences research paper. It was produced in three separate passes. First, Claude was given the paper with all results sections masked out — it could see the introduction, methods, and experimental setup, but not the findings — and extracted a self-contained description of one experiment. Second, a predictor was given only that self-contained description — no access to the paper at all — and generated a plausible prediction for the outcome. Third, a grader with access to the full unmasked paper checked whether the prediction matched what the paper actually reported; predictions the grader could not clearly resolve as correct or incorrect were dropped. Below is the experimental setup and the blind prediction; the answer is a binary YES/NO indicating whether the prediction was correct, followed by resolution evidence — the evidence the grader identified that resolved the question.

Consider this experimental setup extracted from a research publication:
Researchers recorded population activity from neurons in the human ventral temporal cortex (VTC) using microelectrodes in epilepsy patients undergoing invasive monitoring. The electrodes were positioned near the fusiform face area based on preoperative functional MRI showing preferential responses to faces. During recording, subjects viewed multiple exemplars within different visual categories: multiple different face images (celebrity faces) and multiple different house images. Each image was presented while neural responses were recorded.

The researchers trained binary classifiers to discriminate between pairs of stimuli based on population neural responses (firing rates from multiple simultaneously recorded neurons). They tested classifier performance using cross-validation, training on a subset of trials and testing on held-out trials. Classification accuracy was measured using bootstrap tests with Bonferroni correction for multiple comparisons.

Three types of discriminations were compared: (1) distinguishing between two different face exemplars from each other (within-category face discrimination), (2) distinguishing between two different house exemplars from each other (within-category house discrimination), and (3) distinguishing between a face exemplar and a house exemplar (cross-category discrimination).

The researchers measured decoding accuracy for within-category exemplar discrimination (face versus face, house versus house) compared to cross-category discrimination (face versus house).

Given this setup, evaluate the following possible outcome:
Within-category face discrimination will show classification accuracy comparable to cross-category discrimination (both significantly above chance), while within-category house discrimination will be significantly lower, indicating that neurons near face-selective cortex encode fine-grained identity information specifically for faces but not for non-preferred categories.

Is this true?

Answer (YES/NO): YES